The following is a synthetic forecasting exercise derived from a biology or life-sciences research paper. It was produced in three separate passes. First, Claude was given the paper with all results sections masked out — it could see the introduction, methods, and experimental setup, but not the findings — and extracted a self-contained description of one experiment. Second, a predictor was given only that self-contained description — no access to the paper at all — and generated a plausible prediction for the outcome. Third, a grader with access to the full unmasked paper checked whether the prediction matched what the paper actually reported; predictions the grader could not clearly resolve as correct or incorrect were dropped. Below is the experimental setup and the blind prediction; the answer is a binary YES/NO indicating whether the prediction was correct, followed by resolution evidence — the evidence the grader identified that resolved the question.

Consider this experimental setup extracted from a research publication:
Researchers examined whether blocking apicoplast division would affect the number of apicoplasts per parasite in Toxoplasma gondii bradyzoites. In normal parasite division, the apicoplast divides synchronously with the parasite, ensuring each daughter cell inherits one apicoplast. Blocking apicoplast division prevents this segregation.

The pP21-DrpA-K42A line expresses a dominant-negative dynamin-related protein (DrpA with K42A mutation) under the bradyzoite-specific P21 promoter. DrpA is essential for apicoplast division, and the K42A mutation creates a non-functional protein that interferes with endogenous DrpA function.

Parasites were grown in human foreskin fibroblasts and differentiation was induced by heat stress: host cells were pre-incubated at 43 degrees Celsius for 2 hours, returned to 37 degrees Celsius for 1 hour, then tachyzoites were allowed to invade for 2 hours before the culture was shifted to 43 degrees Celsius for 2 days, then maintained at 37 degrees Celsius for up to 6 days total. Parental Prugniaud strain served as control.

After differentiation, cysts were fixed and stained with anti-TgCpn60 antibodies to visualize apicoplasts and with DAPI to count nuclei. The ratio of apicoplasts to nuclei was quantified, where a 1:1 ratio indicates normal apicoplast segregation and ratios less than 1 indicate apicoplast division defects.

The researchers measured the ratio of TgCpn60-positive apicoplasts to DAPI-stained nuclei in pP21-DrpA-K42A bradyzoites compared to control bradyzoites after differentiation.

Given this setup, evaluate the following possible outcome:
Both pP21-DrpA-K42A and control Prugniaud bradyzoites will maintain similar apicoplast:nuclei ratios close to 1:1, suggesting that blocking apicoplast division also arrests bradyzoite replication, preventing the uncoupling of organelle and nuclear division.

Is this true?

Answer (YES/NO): NO